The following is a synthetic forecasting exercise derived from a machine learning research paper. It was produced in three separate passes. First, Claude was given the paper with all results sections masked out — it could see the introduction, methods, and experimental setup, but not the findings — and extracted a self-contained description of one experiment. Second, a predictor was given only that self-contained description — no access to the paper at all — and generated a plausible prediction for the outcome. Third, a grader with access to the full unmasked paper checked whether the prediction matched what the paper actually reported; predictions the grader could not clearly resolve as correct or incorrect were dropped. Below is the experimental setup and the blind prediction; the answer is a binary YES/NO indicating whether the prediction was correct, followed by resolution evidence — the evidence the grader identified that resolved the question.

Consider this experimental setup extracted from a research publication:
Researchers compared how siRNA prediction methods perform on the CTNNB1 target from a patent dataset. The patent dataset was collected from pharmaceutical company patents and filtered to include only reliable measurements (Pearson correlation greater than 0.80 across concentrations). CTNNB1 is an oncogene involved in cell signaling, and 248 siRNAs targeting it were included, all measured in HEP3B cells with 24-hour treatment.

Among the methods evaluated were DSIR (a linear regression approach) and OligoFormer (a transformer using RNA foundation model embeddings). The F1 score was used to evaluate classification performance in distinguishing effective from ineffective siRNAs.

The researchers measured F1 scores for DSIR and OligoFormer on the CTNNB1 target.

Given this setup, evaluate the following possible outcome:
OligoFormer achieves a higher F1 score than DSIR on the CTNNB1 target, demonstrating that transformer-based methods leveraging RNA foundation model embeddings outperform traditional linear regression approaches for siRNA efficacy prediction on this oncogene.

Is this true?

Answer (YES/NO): YES